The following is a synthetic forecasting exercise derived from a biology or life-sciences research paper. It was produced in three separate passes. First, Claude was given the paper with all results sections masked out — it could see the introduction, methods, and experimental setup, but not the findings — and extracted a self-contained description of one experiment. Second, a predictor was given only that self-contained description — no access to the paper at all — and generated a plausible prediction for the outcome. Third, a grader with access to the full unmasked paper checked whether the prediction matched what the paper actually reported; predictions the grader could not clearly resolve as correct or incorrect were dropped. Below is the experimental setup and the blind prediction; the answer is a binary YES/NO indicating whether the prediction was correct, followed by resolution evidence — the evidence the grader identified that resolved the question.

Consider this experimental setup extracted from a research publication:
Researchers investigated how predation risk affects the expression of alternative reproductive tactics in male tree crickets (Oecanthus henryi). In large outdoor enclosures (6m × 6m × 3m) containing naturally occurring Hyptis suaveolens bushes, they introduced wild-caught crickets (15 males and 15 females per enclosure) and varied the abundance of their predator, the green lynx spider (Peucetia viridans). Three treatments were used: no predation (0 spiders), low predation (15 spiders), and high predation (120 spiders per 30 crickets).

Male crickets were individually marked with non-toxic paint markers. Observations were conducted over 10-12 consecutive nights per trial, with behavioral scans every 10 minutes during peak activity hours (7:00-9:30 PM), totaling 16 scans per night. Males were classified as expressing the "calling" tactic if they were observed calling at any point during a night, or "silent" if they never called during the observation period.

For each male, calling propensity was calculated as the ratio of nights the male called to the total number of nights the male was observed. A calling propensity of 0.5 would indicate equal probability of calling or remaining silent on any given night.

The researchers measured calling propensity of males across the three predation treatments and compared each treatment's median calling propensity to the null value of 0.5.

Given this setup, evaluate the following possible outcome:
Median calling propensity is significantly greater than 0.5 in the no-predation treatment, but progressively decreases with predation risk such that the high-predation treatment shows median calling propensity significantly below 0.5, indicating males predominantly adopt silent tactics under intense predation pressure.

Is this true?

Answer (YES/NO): NO